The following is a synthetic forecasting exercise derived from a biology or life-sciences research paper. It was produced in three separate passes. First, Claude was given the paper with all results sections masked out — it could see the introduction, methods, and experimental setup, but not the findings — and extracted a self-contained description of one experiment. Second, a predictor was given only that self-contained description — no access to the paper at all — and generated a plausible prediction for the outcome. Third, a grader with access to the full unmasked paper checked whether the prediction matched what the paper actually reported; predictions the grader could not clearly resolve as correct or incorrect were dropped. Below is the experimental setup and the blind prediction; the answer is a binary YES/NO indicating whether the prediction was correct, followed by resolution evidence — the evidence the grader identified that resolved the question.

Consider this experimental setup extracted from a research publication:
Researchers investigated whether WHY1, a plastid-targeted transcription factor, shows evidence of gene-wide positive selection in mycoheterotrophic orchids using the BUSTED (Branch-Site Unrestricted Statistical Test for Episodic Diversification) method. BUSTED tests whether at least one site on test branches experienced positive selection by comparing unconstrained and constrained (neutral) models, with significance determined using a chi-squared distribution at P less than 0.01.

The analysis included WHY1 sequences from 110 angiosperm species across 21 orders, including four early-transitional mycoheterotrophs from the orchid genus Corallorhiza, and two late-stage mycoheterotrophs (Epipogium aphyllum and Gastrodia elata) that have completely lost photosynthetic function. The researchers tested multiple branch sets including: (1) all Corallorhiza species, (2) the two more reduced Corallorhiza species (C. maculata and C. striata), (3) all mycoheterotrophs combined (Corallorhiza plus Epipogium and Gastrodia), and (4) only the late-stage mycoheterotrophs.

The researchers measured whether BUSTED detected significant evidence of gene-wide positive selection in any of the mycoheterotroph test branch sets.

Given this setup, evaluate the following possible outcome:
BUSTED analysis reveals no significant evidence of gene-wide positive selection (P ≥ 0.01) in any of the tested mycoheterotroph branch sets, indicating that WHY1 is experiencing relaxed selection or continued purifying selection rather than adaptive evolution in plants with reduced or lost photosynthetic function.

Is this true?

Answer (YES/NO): YES